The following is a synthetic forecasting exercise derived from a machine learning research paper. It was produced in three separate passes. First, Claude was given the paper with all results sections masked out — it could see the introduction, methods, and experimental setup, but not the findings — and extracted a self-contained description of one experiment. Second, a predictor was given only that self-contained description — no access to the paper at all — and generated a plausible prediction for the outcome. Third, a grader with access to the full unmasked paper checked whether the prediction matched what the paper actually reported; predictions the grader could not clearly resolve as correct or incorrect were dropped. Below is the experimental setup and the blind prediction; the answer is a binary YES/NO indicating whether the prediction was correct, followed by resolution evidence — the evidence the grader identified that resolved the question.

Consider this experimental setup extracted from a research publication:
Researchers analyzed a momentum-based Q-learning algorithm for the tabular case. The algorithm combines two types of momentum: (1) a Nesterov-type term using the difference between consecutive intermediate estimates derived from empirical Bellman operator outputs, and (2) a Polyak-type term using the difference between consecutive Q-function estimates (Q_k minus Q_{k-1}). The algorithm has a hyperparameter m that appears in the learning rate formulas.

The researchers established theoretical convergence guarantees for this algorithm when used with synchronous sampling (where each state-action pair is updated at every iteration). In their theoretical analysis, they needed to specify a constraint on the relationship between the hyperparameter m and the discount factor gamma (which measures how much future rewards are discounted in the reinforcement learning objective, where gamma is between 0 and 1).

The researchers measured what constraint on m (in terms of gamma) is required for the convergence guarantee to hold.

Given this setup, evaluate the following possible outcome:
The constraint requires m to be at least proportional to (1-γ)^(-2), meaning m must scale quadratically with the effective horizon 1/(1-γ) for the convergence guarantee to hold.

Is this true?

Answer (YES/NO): NO